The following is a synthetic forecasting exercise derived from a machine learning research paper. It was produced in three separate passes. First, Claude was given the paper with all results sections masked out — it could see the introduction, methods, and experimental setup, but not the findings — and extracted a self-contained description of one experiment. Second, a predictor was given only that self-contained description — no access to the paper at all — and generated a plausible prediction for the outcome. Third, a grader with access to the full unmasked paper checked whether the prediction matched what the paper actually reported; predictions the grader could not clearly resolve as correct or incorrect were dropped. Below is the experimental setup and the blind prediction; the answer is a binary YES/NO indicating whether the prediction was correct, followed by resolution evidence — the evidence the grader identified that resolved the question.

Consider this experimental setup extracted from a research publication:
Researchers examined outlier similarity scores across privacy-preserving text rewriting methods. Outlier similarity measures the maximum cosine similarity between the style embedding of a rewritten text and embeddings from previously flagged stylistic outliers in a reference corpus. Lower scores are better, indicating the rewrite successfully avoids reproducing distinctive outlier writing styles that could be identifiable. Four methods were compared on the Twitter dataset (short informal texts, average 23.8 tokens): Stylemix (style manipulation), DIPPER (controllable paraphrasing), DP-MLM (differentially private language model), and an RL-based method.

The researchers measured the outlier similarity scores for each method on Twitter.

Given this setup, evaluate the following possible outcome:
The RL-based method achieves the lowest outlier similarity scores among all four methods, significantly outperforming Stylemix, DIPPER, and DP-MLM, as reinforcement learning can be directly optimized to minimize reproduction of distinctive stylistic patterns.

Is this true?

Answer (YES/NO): YES